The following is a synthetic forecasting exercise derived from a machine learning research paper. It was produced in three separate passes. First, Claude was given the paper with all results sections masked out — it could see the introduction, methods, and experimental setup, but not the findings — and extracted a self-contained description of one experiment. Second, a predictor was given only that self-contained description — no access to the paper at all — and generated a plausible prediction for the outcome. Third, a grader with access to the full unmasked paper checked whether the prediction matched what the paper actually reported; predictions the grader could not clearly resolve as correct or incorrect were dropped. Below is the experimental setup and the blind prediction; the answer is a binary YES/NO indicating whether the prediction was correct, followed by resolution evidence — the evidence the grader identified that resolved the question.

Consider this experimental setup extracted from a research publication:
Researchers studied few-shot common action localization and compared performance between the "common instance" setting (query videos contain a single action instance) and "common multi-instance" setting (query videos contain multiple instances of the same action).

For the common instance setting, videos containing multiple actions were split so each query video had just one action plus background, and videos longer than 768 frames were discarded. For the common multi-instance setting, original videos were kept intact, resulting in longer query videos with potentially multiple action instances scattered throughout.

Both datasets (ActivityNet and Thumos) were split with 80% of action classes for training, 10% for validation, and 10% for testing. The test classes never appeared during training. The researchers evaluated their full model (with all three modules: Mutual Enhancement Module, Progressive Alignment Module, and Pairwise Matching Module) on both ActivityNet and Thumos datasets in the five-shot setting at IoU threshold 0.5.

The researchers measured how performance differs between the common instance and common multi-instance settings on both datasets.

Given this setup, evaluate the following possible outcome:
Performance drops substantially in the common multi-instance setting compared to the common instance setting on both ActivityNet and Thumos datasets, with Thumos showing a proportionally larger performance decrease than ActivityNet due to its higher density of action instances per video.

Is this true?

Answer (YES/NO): YES